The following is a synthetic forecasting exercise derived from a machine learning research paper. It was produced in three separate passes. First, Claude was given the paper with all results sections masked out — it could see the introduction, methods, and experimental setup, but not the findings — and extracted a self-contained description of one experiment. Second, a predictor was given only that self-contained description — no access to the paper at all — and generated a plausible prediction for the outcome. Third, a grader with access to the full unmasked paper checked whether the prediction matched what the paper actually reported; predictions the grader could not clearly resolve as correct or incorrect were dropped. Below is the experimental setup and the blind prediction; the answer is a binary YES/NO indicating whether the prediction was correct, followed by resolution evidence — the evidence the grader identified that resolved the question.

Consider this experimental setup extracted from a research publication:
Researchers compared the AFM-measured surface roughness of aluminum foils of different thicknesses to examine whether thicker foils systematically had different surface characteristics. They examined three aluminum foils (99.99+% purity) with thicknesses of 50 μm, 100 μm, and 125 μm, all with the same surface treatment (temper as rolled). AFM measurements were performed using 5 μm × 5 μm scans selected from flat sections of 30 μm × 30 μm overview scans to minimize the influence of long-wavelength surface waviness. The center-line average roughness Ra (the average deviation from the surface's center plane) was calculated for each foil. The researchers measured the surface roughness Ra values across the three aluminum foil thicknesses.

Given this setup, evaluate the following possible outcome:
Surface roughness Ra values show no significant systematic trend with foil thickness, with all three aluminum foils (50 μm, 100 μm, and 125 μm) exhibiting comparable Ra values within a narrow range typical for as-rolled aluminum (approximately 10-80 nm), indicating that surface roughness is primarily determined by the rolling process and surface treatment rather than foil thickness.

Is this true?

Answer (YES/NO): NO